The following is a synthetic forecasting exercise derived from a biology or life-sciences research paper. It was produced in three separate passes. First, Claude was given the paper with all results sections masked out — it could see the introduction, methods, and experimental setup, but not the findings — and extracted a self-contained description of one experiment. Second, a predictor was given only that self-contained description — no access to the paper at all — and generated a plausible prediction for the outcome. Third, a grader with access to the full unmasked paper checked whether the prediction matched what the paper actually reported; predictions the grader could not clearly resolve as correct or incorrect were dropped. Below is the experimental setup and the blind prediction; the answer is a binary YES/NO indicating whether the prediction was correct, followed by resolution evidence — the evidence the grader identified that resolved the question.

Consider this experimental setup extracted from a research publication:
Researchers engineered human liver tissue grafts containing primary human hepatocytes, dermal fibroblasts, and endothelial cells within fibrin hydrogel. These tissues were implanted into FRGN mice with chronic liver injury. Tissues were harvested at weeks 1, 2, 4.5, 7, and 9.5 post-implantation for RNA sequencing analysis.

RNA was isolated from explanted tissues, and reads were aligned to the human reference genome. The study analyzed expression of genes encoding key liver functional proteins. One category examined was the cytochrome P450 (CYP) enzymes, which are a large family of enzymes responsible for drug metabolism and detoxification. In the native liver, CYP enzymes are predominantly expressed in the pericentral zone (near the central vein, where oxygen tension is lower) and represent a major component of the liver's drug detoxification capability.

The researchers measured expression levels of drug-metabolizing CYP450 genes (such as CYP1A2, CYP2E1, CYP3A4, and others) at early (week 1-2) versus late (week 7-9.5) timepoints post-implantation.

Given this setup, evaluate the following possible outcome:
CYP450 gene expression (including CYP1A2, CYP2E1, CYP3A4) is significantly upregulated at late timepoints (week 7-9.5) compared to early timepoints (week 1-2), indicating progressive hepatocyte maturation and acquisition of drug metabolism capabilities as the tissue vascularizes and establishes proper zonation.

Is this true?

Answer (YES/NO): YES